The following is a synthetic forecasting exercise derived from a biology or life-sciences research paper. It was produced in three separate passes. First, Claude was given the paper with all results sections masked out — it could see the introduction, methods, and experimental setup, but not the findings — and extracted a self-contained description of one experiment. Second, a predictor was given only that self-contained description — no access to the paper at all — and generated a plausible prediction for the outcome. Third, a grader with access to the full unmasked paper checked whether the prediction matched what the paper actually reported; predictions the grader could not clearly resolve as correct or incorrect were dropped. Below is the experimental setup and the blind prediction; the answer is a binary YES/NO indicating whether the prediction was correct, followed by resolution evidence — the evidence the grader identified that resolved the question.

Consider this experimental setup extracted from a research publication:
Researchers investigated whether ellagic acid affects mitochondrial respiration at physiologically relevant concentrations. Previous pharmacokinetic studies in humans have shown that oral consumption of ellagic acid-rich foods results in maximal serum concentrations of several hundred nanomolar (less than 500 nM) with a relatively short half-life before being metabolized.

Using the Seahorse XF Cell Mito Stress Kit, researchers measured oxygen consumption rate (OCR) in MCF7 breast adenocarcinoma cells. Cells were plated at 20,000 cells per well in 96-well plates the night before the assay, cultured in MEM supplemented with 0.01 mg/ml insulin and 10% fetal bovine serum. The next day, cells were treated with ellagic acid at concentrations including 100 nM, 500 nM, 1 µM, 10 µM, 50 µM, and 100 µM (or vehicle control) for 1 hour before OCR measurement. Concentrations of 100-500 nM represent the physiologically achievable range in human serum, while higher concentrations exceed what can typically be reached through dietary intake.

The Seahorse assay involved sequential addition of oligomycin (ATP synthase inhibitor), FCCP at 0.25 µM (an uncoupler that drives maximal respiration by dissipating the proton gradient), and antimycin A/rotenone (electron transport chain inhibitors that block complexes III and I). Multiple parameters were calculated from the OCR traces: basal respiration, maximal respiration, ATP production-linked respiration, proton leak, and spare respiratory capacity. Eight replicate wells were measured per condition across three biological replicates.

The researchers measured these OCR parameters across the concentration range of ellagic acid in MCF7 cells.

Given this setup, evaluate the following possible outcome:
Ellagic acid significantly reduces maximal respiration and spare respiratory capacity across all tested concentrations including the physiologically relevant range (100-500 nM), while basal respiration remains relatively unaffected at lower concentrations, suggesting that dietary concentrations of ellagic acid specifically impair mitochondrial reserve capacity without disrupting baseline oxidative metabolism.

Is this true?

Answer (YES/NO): NO